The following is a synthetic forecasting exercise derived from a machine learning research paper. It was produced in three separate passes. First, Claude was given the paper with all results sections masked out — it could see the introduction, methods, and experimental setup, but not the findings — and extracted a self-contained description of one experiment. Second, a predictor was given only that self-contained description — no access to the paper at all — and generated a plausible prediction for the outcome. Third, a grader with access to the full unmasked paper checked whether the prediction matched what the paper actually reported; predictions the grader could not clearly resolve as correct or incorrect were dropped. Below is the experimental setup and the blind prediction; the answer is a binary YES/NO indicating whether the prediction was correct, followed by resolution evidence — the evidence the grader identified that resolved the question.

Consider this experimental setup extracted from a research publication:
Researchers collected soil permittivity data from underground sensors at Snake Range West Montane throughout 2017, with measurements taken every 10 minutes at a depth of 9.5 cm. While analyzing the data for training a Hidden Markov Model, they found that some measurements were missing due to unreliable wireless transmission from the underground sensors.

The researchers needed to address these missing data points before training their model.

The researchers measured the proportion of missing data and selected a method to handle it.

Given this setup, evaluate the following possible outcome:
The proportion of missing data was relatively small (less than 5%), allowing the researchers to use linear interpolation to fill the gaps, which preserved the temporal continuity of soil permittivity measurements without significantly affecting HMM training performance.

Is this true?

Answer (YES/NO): YES